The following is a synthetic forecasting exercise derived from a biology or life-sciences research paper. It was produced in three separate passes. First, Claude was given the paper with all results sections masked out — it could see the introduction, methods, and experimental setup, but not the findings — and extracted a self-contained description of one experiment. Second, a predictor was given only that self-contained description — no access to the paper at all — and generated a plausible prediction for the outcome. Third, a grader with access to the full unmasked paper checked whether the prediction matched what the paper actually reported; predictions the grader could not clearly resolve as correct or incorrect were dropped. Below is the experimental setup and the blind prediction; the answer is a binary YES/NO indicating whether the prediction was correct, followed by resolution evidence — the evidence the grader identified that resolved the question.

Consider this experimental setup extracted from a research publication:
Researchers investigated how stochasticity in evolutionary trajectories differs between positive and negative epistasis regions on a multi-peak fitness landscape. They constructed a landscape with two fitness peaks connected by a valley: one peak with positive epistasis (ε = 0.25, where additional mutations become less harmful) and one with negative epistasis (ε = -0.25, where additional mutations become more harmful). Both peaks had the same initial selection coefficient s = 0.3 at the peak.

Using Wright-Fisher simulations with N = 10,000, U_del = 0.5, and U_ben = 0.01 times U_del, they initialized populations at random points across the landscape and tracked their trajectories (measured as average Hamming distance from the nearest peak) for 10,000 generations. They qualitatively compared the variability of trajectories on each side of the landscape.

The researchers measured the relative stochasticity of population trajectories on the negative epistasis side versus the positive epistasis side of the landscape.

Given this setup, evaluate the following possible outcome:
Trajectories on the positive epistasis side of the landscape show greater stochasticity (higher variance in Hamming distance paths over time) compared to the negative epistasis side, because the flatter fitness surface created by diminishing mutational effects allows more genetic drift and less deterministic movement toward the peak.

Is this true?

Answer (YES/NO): YES